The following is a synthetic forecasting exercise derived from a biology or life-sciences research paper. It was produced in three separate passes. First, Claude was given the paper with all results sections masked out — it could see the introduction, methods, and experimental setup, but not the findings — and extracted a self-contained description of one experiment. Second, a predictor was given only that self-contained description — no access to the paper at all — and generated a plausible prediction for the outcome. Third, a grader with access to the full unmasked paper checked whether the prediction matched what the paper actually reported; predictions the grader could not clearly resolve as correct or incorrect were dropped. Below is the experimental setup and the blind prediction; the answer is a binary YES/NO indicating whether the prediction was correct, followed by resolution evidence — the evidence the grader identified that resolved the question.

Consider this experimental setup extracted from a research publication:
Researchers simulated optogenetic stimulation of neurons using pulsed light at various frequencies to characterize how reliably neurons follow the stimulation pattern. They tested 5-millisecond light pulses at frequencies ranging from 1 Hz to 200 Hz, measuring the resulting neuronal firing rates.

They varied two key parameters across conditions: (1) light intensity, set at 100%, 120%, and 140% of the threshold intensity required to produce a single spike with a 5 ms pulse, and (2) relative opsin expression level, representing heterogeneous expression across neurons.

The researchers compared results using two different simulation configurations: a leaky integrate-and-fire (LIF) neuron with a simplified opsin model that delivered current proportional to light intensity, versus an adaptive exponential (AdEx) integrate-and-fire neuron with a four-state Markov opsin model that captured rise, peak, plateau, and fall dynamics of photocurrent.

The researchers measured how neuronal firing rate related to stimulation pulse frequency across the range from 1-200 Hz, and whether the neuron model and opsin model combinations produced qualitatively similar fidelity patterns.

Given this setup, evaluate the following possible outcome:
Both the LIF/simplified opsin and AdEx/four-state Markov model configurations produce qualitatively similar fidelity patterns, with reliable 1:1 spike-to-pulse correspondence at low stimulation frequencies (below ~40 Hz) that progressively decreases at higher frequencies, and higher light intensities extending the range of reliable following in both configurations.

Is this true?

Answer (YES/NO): NO